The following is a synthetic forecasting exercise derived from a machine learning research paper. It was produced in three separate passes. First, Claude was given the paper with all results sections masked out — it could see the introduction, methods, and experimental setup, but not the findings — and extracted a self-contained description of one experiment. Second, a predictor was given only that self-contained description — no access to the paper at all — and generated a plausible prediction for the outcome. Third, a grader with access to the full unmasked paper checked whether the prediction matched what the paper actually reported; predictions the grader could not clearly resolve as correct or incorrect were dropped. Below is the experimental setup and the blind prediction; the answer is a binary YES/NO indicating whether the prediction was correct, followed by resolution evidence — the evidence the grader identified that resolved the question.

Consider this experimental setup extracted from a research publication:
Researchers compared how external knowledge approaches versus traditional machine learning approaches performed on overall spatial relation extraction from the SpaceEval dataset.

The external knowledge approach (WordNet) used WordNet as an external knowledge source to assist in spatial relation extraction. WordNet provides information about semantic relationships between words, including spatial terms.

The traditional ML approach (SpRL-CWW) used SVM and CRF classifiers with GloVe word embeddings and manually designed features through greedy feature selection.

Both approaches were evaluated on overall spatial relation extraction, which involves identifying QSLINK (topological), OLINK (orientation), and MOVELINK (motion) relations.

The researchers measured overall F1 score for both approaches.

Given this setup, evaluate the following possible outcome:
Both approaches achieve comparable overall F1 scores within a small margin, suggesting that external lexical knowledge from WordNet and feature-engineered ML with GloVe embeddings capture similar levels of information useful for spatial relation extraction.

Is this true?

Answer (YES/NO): NO